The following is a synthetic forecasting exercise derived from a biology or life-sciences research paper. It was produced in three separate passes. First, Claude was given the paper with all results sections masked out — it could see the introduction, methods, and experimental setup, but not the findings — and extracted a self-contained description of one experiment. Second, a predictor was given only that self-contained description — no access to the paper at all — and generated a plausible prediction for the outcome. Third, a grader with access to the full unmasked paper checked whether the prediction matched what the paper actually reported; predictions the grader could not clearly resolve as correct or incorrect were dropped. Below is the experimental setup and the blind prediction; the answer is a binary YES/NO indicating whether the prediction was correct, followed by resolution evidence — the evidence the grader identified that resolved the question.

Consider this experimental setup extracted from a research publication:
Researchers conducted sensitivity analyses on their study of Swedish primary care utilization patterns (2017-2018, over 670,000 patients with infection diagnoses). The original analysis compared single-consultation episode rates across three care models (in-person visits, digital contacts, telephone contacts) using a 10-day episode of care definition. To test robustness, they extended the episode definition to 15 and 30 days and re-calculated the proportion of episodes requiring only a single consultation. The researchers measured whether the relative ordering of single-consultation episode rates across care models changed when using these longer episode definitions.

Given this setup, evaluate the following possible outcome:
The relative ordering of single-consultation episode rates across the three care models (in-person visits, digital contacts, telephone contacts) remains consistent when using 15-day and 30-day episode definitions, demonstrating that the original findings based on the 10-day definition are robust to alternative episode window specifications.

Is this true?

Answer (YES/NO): YES